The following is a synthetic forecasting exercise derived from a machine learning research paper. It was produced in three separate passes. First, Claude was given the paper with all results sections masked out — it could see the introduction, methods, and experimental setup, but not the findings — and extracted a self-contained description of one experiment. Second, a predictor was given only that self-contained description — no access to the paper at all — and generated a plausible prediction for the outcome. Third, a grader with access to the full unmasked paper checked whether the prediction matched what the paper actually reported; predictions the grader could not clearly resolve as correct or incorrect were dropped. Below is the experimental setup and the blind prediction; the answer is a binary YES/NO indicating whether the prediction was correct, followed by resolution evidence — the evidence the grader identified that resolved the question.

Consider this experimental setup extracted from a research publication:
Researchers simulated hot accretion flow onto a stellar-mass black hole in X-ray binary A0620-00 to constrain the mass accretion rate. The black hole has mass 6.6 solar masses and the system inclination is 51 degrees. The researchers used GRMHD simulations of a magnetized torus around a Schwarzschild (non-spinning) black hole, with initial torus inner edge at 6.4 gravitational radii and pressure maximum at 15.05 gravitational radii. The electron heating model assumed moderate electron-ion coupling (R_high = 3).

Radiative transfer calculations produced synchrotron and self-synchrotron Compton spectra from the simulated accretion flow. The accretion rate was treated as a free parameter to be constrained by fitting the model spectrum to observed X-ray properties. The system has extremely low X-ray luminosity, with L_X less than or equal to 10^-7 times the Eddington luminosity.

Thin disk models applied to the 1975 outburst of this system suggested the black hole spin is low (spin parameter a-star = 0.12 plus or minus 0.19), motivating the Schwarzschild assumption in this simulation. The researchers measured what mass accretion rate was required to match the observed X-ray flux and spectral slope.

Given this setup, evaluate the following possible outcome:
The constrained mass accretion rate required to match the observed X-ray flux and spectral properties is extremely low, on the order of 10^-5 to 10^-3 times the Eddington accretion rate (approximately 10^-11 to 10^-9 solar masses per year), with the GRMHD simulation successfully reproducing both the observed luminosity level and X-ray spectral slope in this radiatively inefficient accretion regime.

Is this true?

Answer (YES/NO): NO